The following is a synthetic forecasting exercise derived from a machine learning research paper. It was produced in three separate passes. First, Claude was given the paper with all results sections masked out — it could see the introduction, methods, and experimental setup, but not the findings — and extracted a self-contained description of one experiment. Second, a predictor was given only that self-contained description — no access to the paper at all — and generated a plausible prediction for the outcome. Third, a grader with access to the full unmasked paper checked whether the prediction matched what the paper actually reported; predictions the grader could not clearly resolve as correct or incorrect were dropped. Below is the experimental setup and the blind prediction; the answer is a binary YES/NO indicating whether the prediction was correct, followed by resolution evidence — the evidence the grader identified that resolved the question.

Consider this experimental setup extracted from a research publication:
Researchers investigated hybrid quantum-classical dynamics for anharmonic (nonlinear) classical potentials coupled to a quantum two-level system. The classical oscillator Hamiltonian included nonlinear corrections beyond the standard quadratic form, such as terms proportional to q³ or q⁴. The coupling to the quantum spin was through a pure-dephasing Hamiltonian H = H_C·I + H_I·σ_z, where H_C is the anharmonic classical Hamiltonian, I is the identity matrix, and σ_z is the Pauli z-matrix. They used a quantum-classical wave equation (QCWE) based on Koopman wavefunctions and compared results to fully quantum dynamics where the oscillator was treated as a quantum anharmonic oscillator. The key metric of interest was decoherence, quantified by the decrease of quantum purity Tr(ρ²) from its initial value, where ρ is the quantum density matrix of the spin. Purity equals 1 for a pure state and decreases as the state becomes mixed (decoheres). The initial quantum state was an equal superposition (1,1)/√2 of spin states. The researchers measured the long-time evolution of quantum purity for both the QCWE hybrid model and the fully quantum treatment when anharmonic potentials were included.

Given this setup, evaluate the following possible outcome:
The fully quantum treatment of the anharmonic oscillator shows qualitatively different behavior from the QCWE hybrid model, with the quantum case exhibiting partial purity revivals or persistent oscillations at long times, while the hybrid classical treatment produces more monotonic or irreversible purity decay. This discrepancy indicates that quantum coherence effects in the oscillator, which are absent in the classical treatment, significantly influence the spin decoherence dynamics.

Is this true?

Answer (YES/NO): YES